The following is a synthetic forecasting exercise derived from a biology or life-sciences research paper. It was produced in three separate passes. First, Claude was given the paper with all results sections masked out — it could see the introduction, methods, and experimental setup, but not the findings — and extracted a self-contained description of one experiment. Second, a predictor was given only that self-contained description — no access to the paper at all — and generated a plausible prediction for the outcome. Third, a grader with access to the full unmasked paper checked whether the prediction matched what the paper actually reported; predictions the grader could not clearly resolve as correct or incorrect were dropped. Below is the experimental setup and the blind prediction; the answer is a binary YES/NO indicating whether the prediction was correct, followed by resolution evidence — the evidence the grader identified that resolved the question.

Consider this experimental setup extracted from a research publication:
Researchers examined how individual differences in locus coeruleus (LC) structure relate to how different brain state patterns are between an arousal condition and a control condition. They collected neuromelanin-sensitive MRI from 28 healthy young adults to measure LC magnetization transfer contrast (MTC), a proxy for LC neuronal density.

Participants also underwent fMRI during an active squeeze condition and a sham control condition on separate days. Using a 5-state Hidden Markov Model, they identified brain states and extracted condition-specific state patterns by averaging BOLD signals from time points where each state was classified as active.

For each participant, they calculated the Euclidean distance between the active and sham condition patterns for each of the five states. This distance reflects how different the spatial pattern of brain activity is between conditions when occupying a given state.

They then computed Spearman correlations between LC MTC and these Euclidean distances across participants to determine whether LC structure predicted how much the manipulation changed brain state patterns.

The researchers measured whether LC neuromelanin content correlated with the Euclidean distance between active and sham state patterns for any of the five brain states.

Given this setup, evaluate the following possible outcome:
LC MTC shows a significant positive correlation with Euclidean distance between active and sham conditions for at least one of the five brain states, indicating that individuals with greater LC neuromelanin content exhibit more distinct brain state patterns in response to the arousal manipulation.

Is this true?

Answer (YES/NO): NO